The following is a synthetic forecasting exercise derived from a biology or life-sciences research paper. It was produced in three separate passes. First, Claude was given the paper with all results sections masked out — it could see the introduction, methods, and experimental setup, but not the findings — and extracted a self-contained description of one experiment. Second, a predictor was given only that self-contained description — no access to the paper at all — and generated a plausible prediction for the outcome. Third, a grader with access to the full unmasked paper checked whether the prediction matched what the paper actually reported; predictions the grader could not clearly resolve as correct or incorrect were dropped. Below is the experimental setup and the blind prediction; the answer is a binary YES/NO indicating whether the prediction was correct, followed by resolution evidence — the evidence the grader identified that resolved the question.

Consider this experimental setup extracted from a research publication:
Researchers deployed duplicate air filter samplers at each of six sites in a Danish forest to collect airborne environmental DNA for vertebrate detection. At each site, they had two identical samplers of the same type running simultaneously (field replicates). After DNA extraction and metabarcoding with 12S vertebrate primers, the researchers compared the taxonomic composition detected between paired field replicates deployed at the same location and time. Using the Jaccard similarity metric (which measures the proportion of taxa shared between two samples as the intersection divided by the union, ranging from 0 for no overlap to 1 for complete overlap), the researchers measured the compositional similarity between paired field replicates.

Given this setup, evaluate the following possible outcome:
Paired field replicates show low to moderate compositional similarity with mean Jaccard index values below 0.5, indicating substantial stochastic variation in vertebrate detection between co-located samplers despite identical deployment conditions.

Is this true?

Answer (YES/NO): YES